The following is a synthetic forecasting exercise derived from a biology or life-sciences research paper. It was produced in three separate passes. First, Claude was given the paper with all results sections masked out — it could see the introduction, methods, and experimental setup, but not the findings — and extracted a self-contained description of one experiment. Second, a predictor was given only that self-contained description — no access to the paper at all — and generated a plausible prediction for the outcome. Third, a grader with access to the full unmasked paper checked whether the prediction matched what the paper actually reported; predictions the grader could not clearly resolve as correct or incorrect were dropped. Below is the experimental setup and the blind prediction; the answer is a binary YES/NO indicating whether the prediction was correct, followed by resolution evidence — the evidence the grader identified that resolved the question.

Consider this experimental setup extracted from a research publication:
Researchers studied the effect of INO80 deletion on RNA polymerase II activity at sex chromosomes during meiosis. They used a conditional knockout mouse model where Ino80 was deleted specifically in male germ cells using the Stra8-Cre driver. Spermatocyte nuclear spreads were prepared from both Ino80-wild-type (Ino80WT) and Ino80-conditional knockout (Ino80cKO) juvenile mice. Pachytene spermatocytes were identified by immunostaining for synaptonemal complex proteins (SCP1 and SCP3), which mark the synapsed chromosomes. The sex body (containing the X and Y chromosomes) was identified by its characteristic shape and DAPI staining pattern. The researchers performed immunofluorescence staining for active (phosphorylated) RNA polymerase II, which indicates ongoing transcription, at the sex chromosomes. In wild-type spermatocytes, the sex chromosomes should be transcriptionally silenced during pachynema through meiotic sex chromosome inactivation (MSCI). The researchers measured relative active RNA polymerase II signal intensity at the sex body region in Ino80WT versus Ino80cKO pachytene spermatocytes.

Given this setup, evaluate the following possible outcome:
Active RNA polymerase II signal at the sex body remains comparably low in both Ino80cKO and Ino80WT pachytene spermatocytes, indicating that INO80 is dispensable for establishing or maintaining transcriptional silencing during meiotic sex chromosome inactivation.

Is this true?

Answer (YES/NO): NO